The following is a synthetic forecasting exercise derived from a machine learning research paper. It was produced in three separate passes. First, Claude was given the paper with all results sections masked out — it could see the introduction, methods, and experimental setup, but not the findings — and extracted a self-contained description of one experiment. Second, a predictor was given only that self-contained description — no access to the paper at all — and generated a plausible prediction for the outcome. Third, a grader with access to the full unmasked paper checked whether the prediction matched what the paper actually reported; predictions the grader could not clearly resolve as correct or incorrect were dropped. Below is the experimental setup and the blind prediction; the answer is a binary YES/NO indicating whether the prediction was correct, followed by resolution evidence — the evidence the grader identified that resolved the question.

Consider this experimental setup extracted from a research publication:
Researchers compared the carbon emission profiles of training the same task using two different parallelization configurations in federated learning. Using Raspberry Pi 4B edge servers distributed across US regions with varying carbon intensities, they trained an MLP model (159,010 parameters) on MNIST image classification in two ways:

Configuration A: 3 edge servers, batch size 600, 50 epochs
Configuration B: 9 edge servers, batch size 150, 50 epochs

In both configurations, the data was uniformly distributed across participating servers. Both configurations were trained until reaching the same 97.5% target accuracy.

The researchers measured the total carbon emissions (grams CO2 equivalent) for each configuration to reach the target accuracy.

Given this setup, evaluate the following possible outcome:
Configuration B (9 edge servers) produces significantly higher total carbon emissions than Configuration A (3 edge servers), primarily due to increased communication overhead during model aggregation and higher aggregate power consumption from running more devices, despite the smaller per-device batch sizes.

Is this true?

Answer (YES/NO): NO